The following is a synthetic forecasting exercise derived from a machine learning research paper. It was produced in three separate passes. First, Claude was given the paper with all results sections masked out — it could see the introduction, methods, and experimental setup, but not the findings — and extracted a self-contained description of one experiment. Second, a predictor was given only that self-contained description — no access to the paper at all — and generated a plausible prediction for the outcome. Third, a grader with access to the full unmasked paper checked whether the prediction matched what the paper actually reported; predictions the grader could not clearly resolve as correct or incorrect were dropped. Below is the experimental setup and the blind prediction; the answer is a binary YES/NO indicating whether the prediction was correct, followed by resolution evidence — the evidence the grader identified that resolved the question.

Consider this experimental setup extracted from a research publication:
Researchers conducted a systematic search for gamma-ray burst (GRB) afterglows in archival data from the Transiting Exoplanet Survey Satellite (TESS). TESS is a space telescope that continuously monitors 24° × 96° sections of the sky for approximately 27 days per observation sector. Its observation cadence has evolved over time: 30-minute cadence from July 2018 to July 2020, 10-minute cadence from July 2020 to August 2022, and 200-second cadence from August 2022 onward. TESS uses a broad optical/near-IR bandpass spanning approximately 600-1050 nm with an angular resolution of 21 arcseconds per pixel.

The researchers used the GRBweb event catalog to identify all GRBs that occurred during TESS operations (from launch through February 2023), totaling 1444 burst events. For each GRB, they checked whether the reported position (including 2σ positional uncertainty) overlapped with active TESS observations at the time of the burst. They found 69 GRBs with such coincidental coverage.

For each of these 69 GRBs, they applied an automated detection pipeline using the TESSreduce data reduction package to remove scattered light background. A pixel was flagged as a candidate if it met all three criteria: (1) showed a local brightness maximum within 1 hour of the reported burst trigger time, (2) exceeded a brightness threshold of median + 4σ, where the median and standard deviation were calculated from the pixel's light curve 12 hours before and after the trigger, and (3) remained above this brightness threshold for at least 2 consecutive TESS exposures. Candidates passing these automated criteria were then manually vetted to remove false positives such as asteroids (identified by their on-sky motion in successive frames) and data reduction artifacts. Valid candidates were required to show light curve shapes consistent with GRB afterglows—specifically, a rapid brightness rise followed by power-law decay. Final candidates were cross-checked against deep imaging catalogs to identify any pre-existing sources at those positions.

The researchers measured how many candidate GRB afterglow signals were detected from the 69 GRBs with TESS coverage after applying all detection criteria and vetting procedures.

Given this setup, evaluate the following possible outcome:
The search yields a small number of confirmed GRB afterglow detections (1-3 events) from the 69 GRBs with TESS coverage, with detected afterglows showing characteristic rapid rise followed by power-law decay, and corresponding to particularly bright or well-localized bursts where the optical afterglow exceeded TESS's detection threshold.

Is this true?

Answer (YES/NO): NO